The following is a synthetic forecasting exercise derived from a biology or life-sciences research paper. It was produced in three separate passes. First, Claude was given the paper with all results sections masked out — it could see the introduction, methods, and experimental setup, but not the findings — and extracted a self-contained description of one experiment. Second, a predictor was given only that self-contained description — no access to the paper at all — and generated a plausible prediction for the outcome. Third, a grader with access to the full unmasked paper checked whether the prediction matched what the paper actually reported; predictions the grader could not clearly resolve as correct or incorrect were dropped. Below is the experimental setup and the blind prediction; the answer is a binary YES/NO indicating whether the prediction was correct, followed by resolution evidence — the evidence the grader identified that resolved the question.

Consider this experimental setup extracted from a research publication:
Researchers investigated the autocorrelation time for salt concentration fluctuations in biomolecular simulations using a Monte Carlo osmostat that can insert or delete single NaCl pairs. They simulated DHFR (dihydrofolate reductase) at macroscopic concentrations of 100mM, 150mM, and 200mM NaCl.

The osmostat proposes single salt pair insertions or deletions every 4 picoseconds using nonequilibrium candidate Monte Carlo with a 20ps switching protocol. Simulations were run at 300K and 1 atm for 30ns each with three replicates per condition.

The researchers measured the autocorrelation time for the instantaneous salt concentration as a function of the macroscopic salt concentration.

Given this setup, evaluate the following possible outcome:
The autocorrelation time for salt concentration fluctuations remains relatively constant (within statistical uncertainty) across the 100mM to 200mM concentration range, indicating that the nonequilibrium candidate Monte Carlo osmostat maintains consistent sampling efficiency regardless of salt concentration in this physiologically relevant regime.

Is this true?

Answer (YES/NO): NO